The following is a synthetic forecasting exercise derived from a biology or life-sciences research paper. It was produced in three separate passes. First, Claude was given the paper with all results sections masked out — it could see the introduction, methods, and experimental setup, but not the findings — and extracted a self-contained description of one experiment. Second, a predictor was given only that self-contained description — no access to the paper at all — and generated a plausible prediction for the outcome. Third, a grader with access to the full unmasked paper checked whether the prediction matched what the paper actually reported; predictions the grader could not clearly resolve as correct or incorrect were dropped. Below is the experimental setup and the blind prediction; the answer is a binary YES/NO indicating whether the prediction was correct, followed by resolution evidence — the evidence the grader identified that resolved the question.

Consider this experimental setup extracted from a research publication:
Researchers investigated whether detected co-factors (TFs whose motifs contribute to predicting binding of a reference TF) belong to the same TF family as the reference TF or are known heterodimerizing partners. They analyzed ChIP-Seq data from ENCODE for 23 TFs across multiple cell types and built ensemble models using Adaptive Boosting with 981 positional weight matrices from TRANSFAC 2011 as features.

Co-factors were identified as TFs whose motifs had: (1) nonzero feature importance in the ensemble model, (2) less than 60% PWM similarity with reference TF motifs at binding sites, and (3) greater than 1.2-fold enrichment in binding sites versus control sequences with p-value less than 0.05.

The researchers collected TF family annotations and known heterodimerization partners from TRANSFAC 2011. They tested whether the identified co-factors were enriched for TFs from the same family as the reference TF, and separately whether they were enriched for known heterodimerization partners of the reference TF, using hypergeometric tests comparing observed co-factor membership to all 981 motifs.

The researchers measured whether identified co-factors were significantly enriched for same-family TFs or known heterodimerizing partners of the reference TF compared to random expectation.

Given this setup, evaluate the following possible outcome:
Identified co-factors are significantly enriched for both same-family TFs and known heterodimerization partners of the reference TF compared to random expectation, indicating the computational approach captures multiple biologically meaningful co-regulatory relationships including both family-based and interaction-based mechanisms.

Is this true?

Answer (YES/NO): NO